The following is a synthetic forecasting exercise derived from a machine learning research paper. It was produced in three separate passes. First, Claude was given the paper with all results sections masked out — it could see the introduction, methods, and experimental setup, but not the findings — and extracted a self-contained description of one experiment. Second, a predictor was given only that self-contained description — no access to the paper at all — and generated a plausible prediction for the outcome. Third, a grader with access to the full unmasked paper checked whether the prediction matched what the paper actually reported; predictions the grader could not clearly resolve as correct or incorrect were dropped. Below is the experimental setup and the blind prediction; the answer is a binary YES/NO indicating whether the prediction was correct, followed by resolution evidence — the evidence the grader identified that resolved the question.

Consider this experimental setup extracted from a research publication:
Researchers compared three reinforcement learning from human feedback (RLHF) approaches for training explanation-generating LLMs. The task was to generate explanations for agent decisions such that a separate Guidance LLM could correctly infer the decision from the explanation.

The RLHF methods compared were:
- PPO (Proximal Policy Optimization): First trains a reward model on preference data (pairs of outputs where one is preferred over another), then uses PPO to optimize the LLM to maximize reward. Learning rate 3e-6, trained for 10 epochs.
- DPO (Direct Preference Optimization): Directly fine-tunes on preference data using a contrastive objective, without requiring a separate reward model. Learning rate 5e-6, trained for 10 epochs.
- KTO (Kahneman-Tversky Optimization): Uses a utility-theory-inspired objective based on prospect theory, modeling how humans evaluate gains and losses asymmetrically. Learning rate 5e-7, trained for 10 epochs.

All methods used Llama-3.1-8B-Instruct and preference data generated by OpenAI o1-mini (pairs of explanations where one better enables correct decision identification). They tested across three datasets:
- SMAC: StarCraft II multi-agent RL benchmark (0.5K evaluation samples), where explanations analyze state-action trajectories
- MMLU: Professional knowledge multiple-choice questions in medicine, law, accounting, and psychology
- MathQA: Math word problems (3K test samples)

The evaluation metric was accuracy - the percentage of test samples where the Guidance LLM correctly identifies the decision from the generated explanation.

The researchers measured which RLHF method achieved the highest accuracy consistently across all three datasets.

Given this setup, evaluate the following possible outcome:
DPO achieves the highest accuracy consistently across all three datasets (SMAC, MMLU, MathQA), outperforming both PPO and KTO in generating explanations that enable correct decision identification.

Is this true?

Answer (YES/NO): NO